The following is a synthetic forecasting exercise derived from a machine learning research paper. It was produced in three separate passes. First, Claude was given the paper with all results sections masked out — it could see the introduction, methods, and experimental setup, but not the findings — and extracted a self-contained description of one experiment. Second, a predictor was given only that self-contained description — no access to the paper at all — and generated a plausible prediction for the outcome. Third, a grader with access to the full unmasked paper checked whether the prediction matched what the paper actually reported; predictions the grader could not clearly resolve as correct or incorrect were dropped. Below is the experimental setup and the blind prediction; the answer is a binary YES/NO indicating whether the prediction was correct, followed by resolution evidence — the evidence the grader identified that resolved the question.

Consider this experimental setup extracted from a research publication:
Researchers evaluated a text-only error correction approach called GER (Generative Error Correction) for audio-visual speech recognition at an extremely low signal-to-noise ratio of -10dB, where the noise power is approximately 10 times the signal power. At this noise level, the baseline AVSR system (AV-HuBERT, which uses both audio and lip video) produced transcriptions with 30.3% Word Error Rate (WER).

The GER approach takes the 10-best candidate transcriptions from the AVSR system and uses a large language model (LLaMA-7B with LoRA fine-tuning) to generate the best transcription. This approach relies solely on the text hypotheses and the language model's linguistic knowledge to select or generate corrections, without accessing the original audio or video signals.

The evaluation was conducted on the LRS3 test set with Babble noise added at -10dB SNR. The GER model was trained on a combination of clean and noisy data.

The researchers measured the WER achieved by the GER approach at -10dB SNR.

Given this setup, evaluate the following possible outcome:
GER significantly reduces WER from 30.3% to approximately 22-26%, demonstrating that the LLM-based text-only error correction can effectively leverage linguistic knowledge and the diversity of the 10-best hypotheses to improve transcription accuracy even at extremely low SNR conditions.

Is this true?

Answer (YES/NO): NO